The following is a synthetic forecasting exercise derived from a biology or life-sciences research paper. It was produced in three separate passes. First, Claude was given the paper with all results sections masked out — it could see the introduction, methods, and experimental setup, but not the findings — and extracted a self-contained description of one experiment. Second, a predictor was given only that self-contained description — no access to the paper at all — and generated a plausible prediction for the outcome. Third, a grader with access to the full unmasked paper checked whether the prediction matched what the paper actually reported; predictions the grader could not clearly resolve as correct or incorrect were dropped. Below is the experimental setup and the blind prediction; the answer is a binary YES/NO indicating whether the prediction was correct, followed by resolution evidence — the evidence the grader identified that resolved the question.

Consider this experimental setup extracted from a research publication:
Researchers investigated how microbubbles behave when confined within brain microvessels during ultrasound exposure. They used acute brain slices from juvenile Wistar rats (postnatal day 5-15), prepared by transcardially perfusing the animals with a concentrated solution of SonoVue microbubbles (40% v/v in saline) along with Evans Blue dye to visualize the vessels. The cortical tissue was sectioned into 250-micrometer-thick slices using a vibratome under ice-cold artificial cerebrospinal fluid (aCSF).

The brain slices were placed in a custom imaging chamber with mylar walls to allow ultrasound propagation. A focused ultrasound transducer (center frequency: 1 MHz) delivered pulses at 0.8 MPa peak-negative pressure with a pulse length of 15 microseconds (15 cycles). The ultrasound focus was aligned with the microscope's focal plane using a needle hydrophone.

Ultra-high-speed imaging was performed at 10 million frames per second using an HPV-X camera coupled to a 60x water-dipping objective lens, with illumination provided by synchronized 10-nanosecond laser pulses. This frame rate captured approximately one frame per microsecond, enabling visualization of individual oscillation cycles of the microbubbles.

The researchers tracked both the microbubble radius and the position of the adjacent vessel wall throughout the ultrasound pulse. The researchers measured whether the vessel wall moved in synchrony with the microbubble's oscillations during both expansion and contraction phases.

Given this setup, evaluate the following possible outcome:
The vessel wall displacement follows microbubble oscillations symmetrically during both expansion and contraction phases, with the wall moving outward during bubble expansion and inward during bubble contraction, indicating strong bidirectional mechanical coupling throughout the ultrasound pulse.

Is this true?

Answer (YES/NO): NO